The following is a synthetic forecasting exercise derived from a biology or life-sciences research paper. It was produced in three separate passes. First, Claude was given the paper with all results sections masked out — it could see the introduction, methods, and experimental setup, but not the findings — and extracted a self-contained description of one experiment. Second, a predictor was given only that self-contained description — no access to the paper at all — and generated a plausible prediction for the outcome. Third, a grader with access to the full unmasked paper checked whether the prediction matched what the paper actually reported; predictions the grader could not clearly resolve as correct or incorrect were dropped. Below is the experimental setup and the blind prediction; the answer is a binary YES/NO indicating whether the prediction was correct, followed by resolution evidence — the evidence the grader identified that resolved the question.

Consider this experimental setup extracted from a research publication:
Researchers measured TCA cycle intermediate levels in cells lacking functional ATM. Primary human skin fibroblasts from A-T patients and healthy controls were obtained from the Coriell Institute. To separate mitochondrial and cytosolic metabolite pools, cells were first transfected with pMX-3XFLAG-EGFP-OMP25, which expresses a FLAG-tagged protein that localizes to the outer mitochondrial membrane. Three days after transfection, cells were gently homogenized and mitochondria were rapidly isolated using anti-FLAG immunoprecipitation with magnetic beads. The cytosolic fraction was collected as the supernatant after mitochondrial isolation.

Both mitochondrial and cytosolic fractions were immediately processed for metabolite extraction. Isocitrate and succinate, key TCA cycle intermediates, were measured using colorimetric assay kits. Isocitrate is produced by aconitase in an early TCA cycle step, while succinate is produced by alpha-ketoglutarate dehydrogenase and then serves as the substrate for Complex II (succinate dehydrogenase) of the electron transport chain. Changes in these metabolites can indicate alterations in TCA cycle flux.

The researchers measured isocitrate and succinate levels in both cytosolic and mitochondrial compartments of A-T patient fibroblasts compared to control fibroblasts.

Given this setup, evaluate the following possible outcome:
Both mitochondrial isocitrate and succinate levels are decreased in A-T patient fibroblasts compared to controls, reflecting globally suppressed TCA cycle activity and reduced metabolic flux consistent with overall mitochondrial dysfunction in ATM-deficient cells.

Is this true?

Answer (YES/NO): NO